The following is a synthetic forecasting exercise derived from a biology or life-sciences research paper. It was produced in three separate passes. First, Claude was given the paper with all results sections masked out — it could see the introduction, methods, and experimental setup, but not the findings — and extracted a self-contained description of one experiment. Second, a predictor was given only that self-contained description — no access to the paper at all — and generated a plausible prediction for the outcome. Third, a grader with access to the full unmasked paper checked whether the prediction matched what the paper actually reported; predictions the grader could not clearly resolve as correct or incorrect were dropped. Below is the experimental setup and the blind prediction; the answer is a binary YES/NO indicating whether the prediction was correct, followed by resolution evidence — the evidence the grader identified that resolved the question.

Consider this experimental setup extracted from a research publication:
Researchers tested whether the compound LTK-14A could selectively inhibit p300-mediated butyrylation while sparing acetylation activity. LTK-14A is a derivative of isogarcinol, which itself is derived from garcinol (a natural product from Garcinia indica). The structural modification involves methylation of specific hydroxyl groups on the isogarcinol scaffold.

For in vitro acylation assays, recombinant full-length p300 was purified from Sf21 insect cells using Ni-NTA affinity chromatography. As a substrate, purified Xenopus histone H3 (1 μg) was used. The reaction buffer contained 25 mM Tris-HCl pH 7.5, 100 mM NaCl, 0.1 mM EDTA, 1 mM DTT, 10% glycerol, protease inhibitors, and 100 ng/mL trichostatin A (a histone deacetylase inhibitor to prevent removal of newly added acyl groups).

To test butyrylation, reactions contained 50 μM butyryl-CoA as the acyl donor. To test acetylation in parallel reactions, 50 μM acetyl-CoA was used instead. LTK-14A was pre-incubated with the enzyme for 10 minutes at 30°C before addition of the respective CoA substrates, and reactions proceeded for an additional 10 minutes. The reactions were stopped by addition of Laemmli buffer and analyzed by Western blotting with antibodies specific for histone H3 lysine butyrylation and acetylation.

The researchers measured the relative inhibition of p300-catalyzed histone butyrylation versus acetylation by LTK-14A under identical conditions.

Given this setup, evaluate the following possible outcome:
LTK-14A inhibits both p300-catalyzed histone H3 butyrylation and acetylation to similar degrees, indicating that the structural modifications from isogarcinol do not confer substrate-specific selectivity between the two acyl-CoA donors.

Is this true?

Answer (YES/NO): NO